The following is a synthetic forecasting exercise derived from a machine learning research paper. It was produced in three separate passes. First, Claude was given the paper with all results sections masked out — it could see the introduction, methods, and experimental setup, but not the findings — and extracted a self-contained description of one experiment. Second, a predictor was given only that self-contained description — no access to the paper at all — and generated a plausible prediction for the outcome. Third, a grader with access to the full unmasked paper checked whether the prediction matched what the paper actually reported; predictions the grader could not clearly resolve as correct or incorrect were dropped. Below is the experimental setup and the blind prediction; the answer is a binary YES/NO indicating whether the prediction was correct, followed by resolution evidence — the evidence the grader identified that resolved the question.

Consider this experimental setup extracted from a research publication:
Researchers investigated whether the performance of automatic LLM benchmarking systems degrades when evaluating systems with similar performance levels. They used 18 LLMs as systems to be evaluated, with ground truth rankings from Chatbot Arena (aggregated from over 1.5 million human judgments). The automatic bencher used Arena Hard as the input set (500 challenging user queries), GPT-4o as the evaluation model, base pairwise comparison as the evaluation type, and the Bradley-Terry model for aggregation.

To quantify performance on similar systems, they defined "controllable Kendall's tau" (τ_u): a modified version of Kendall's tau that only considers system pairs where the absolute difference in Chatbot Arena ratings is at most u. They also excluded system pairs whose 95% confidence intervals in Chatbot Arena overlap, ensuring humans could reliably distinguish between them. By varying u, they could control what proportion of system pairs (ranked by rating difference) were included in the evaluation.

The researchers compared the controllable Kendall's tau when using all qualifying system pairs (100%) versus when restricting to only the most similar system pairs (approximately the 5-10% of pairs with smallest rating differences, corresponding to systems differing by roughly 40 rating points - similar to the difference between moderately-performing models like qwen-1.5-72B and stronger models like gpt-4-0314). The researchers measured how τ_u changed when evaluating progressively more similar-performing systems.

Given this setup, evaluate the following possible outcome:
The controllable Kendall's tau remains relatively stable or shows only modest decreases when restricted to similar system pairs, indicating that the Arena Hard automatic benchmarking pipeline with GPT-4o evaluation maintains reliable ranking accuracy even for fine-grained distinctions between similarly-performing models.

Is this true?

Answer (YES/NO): NO